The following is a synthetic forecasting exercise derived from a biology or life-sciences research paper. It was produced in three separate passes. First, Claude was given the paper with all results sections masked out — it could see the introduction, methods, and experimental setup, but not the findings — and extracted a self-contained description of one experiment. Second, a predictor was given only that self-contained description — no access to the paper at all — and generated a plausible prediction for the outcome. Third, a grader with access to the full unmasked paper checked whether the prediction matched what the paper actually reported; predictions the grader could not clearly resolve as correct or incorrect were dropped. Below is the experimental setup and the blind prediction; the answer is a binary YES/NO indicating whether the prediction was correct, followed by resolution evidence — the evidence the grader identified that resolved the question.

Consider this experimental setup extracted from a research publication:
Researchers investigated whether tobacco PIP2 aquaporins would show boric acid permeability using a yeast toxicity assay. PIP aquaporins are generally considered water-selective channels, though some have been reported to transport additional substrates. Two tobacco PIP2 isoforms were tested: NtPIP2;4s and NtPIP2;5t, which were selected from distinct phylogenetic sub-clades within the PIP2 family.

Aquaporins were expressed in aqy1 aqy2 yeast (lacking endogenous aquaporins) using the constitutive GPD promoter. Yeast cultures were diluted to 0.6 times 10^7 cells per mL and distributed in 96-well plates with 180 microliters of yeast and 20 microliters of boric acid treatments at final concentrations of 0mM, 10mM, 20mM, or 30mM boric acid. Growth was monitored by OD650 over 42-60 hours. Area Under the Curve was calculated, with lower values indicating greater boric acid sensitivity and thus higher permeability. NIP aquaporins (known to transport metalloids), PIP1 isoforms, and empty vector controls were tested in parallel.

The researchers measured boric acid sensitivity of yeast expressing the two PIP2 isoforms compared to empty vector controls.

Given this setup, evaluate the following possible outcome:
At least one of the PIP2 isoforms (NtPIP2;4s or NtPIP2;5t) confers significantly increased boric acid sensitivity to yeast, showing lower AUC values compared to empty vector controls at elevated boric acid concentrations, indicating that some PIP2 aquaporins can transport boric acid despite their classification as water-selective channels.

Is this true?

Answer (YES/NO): NO